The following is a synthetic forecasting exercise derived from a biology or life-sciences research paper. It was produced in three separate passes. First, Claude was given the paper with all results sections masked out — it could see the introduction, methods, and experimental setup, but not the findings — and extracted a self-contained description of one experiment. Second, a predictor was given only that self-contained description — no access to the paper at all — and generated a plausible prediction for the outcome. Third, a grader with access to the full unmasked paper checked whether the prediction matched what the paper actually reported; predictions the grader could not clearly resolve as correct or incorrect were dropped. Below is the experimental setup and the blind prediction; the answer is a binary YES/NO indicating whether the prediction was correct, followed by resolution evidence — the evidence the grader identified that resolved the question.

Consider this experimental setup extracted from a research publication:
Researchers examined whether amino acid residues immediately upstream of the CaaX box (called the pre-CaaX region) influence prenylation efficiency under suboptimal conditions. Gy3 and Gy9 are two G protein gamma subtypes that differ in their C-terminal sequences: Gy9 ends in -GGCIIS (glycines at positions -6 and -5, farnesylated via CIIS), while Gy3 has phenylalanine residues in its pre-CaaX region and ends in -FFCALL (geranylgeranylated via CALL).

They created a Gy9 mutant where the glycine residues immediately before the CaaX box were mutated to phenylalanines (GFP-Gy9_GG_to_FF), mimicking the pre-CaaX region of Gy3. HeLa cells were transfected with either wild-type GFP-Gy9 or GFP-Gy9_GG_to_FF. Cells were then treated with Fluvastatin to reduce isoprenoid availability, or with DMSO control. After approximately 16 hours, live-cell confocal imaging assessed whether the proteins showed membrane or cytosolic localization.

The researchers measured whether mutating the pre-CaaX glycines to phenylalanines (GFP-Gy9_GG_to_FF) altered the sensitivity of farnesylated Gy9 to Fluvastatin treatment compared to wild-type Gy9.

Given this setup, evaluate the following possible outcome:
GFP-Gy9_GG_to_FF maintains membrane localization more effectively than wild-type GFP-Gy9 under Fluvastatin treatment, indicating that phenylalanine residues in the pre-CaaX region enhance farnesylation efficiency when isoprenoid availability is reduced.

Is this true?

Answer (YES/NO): YES